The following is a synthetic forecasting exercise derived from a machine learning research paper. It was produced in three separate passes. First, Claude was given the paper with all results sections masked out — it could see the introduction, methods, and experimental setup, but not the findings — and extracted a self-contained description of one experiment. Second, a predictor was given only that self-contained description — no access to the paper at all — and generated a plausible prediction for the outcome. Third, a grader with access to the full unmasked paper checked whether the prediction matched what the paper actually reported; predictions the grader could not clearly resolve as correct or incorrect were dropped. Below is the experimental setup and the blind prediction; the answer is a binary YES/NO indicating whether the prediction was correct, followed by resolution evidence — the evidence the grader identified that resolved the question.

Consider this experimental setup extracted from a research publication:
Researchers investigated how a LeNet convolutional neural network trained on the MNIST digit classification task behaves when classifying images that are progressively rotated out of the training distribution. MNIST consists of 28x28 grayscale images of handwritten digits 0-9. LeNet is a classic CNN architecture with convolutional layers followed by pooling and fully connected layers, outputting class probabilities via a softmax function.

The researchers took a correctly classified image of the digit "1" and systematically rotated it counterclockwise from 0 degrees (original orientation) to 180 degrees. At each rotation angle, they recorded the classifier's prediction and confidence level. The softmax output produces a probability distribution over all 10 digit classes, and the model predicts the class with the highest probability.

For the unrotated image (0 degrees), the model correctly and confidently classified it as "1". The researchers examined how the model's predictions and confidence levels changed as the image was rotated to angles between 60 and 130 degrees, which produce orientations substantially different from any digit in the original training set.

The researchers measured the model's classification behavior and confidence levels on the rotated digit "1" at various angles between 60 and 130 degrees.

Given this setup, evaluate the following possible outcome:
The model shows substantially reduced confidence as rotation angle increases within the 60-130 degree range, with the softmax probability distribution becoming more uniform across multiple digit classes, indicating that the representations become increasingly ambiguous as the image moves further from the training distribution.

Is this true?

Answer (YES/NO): NO